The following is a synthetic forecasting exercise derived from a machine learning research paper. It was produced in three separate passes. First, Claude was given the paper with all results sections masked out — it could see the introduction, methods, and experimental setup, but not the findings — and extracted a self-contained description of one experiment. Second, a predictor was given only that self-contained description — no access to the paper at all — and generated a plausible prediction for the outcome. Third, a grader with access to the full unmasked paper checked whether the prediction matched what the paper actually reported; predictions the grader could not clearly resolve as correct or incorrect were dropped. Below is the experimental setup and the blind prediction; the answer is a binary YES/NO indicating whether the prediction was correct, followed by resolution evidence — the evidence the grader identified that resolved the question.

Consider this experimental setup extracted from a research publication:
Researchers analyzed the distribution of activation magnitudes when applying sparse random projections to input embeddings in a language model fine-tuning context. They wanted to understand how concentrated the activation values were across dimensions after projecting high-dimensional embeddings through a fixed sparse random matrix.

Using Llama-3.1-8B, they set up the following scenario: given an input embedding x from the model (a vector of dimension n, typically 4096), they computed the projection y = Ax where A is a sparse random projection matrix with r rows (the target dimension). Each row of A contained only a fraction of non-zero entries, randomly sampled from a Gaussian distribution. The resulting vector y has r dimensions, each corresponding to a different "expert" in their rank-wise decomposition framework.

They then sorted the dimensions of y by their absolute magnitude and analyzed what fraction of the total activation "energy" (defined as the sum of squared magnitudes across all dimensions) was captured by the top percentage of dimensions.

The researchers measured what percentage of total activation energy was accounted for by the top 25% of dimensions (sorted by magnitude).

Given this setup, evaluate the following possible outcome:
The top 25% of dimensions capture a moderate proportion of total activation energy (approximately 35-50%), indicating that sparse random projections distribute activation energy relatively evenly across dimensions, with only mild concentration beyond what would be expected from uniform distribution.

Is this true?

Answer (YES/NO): NO